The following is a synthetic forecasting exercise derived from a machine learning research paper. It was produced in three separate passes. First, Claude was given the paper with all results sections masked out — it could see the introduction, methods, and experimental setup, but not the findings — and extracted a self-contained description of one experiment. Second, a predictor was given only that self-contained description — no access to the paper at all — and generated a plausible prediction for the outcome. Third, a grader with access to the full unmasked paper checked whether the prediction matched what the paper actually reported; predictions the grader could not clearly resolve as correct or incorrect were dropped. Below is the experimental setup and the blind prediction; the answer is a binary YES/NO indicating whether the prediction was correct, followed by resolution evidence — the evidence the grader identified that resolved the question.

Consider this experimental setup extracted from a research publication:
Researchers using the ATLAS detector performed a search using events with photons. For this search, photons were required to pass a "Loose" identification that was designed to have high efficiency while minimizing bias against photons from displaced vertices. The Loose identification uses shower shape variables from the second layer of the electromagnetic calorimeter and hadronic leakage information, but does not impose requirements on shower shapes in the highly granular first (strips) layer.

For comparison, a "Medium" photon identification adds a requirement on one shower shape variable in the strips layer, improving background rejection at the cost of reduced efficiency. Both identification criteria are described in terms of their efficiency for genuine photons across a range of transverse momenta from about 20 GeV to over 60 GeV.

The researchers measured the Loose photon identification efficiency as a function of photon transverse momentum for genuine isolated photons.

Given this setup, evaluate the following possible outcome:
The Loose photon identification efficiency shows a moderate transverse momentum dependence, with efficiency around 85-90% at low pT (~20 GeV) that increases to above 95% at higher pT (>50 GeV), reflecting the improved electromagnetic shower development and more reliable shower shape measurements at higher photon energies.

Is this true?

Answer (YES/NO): NO